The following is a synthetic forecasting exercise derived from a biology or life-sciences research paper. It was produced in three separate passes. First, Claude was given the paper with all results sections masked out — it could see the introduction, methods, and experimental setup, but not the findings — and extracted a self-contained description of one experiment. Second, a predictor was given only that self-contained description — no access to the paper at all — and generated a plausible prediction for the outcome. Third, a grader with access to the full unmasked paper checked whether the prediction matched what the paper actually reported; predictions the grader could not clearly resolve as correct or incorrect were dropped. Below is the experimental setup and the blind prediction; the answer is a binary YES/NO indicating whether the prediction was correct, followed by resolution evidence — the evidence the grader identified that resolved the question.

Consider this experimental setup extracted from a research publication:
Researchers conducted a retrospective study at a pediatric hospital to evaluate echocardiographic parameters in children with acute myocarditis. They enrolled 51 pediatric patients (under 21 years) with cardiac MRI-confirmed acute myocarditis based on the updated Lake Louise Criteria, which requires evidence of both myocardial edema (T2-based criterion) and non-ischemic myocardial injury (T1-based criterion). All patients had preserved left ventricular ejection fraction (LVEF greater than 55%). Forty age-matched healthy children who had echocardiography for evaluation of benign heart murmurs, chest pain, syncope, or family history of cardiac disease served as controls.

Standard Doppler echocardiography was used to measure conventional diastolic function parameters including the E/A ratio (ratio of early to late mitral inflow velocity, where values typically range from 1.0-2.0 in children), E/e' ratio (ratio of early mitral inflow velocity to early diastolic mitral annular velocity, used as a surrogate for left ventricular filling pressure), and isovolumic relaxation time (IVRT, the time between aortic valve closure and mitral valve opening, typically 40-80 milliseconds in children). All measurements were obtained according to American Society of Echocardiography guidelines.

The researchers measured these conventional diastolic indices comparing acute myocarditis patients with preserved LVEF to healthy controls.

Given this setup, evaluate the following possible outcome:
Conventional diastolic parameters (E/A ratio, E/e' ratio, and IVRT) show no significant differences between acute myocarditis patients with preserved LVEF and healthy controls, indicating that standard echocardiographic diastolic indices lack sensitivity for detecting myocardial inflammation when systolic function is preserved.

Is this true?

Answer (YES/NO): NO